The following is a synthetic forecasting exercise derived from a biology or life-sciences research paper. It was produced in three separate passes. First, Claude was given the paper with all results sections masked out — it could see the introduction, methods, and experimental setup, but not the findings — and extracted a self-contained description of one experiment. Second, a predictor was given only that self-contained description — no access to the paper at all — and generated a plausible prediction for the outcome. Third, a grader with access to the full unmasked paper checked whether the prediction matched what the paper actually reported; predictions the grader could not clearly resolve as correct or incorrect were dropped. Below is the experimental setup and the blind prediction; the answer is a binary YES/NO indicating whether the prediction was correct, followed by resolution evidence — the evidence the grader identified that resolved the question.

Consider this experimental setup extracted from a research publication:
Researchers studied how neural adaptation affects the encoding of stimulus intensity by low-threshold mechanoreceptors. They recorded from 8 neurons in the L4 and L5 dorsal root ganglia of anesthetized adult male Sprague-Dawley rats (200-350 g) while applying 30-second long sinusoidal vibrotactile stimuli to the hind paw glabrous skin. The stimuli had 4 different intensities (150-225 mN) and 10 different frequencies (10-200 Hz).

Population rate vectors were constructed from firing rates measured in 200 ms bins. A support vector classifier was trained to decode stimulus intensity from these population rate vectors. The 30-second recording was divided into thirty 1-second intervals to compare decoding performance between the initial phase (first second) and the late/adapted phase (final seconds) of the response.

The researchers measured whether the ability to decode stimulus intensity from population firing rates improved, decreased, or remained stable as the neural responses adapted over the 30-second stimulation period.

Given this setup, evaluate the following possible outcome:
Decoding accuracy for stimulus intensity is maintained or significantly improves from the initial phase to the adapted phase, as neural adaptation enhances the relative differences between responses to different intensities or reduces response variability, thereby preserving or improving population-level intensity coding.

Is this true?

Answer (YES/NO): YES